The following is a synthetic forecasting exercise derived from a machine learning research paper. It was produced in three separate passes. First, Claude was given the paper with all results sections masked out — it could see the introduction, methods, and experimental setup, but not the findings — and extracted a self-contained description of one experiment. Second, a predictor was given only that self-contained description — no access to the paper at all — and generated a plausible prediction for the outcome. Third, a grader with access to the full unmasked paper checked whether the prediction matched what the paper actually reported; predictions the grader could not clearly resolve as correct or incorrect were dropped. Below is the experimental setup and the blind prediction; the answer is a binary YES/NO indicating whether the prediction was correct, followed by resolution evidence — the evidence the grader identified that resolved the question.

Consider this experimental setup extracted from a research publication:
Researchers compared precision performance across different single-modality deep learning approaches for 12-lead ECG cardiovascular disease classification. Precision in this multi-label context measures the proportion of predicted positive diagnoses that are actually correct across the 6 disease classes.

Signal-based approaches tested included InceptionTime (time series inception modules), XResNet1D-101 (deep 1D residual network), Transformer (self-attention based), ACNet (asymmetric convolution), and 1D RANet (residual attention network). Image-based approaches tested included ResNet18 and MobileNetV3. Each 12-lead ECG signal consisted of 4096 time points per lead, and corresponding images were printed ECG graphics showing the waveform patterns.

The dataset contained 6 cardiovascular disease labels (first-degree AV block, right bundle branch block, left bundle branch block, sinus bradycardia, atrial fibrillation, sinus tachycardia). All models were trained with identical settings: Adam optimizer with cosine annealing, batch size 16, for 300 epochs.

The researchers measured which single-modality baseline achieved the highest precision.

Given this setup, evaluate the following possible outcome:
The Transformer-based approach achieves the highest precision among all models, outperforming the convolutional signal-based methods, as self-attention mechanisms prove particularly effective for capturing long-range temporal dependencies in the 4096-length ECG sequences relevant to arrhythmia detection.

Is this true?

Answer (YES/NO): NO